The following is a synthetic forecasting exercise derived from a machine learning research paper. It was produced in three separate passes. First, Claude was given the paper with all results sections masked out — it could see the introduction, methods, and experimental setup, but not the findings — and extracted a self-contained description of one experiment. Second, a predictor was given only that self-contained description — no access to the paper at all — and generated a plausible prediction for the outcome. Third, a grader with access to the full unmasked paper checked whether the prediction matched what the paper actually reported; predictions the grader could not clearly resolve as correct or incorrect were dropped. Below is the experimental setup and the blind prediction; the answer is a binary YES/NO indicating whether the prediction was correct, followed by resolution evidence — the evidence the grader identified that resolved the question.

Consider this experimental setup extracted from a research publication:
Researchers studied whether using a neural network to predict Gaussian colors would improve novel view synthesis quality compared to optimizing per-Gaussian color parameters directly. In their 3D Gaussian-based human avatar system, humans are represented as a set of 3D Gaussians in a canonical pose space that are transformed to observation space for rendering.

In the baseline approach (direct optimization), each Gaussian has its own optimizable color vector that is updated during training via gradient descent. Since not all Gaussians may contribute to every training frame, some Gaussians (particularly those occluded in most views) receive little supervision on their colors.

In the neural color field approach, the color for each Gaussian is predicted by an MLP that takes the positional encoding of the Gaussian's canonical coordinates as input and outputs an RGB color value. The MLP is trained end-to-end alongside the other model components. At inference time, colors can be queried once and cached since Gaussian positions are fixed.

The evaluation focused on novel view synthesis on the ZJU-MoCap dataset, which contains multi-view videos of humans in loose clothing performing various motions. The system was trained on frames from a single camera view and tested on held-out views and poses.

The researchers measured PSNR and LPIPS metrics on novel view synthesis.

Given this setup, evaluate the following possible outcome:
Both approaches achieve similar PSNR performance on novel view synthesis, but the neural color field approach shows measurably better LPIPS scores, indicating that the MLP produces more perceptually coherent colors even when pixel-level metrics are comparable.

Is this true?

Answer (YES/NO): YES